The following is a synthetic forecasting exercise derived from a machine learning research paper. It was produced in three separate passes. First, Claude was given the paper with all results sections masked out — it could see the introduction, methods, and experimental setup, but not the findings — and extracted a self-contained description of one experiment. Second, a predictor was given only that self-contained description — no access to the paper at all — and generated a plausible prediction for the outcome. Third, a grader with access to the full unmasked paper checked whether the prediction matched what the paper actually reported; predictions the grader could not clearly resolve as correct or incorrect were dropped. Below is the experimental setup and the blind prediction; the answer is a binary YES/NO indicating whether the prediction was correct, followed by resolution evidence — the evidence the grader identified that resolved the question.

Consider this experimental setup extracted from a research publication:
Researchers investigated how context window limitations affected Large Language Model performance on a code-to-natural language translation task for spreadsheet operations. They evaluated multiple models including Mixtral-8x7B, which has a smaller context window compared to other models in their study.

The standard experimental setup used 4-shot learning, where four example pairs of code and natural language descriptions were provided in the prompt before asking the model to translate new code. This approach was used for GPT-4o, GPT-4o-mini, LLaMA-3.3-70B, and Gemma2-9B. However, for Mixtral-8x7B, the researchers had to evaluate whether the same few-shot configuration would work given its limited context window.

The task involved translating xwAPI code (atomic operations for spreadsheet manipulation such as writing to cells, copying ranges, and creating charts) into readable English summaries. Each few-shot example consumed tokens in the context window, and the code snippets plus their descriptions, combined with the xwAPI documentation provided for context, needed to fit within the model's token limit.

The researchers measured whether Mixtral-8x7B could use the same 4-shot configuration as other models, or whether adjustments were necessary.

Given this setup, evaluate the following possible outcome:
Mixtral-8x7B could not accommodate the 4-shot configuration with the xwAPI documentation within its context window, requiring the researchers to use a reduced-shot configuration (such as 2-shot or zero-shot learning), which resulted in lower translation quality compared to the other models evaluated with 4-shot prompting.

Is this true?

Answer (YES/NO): YES